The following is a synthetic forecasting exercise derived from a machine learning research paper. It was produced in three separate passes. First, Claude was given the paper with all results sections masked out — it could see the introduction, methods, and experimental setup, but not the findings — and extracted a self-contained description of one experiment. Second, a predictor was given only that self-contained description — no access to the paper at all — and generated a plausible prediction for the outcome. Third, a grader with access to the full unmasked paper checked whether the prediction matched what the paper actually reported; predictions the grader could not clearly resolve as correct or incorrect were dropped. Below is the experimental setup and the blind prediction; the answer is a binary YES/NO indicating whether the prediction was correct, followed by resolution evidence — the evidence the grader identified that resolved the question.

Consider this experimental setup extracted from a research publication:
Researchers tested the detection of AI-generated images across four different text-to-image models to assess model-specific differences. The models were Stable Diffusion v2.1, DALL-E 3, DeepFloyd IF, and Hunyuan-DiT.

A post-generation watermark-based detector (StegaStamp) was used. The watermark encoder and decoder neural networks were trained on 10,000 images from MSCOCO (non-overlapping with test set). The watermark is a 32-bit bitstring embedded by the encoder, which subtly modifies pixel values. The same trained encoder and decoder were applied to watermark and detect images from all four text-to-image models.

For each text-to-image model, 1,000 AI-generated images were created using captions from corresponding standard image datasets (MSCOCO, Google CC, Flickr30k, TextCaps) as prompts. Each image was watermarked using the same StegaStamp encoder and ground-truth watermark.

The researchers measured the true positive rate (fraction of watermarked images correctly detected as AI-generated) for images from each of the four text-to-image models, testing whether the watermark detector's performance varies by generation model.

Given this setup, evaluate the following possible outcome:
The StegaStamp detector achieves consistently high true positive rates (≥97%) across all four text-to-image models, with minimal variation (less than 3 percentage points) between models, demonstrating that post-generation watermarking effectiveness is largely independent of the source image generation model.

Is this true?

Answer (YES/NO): YES